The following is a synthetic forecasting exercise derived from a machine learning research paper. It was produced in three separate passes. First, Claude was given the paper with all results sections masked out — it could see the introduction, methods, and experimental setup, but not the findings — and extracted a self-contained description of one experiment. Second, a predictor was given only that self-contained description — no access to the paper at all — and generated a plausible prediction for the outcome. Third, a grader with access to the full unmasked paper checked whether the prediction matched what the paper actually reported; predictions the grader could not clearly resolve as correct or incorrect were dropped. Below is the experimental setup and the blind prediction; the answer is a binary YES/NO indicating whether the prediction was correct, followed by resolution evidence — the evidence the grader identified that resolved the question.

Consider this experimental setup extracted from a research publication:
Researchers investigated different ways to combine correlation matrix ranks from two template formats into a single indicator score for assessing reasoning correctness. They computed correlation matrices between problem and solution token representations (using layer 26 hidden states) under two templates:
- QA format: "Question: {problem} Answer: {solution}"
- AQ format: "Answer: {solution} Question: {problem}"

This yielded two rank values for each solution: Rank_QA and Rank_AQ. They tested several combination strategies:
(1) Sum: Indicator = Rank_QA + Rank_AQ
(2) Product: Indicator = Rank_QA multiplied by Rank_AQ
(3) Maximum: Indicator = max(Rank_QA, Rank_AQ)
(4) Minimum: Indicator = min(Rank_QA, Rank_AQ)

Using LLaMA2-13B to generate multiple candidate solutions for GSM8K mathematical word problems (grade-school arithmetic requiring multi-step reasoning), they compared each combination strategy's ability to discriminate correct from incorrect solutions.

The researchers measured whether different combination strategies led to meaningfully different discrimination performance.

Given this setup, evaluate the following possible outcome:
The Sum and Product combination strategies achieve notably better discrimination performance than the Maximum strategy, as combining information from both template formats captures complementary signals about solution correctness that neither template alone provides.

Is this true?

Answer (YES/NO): NO